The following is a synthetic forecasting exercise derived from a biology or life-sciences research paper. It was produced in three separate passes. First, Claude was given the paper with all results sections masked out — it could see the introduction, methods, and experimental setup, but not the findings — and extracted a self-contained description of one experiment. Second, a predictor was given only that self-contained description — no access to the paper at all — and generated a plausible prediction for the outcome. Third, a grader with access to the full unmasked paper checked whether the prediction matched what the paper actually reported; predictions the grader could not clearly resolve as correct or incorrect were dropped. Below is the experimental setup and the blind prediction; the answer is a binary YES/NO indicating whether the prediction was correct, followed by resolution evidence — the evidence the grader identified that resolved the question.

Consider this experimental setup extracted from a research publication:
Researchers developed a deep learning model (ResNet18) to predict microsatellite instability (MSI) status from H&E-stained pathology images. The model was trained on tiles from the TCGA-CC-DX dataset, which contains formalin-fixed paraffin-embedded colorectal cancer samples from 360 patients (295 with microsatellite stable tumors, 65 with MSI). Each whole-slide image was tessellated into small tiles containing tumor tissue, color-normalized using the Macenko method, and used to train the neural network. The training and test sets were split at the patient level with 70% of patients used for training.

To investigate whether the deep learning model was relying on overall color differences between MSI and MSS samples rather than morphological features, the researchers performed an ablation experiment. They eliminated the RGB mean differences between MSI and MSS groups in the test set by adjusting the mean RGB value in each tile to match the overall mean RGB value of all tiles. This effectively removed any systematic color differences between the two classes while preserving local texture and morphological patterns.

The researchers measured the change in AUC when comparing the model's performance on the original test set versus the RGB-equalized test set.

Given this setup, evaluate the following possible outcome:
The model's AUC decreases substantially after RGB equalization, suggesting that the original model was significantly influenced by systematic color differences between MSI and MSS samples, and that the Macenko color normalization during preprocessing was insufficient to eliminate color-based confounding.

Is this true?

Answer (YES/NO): YES